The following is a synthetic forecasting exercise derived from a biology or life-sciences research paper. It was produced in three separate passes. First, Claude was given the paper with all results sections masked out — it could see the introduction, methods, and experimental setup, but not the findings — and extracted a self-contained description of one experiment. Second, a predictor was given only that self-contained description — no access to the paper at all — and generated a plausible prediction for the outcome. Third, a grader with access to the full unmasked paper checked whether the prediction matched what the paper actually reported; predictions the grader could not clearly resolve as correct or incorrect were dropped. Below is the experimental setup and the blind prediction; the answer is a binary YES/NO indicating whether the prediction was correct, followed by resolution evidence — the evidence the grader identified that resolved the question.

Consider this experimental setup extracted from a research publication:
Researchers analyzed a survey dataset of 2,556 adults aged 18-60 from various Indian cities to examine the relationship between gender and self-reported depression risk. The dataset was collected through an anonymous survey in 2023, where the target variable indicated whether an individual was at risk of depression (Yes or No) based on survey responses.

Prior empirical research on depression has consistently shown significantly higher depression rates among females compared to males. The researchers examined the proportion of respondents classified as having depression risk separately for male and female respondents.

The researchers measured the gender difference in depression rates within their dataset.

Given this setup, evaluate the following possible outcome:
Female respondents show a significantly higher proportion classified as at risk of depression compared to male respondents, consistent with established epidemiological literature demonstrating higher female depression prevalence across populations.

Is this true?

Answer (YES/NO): NO